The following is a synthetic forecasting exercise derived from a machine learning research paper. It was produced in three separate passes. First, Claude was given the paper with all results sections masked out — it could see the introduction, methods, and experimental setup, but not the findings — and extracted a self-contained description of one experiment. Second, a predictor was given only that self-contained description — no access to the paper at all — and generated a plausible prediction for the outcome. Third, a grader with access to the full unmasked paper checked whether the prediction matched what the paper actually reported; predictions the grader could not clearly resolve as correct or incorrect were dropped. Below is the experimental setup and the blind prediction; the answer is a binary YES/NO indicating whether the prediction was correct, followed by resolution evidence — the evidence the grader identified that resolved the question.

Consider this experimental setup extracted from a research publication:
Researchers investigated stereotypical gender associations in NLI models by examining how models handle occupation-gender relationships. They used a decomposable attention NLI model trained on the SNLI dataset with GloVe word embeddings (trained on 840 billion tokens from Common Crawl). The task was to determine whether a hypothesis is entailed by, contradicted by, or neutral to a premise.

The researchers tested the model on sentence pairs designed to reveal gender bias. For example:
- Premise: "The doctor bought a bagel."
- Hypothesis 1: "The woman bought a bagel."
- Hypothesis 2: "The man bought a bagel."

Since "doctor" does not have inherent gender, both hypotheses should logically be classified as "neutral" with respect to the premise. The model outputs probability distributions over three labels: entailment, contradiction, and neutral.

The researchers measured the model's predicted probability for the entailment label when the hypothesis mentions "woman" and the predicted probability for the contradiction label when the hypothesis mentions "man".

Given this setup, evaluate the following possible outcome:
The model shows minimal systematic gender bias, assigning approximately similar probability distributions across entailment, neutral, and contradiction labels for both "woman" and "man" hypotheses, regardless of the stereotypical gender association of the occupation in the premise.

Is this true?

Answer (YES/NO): NO